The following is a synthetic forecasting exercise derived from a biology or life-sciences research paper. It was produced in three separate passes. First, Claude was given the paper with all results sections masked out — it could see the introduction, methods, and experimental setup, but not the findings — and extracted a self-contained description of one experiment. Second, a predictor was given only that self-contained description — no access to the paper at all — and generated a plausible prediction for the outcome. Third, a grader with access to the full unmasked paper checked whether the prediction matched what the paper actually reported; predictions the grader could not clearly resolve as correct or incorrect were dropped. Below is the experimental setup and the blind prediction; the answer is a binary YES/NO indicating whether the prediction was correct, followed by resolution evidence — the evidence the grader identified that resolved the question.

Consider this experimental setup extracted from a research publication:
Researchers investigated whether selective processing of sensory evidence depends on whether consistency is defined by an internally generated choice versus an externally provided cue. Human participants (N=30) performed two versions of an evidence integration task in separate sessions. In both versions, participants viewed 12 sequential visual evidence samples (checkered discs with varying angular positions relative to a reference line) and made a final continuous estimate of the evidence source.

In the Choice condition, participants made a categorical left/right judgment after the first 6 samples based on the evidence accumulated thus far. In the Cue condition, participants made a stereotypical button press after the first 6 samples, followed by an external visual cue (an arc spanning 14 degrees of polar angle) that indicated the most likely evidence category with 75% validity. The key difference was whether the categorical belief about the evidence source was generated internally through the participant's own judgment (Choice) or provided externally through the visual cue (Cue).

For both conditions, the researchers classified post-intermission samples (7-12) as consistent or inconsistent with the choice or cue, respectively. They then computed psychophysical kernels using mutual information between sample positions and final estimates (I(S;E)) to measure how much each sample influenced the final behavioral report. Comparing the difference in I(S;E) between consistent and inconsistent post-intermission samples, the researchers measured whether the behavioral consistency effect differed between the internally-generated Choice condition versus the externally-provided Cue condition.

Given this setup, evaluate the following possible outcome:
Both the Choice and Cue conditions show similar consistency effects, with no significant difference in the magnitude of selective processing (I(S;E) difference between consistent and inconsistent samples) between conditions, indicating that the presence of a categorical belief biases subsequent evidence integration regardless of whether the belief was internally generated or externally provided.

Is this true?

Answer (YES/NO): NO